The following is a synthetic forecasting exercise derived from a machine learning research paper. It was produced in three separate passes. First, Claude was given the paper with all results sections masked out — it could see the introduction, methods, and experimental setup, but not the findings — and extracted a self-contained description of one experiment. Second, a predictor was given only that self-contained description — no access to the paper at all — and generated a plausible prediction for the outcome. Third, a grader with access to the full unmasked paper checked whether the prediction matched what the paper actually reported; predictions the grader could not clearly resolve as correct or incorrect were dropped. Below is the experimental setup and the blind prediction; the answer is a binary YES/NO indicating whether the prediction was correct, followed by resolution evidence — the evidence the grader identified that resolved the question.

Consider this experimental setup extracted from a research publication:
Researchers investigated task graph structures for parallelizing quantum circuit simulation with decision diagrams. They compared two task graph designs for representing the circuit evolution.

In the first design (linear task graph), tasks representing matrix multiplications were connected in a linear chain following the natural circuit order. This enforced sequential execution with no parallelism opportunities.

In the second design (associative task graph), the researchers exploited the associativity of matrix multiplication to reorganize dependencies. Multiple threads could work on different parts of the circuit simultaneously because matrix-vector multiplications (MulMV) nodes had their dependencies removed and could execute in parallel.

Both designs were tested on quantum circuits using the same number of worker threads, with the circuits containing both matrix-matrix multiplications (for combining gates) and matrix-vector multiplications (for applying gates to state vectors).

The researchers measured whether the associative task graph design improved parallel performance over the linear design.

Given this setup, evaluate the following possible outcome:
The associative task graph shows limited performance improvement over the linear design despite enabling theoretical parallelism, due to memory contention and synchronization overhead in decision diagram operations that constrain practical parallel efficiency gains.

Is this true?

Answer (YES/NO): NO